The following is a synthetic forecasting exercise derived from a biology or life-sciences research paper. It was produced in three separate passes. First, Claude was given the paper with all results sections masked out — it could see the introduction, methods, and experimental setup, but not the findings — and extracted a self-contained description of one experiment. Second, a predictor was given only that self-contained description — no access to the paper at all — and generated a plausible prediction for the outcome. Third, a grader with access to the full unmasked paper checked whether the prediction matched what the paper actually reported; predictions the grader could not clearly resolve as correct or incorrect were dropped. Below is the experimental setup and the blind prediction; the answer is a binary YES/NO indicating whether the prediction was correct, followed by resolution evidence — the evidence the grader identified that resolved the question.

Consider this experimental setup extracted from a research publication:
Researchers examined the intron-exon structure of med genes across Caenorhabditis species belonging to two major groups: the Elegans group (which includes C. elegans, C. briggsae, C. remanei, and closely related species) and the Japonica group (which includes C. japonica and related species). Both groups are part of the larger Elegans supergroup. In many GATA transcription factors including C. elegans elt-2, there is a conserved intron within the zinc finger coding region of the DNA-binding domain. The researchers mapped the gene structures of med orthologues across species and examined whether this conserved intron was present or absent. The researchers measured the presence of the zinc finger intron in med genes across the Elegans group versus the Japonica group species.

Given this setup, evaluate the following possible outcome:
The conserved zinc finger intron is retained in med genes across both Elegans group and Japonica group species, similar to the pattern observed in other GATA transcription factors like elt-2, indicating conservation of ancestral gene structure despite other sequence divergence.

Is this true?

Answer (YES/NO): NO